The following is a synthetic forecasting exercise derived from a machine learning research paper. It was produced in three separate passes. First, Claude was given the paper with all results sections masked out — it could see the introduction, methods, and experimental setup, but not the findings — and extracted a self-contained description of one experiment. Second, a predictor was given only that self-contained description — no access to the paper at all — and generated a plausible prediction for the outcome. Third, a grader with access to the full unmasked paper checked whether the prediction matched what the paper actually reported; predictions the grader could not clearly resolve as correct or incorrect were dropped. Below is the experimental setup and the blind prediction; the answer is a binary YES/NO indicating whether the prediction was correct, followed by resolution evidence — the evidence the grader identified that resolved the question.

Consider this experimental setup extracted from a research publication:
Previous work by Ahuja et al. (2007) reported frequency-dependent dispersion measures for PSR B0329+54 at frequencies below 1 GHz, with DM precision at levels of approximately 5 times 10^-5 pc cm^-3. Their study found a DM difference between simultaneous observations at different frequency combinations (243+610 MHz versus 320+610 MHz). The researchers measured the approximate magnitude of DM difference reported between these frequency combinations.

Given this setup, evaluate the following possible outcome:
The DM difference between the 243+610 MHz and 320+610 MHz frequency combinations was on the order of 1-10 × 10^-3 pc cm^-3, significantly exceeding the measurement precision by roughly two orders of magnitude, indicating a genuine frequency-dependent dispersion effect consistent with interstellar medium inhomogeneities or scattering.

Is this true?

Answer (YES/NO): YES